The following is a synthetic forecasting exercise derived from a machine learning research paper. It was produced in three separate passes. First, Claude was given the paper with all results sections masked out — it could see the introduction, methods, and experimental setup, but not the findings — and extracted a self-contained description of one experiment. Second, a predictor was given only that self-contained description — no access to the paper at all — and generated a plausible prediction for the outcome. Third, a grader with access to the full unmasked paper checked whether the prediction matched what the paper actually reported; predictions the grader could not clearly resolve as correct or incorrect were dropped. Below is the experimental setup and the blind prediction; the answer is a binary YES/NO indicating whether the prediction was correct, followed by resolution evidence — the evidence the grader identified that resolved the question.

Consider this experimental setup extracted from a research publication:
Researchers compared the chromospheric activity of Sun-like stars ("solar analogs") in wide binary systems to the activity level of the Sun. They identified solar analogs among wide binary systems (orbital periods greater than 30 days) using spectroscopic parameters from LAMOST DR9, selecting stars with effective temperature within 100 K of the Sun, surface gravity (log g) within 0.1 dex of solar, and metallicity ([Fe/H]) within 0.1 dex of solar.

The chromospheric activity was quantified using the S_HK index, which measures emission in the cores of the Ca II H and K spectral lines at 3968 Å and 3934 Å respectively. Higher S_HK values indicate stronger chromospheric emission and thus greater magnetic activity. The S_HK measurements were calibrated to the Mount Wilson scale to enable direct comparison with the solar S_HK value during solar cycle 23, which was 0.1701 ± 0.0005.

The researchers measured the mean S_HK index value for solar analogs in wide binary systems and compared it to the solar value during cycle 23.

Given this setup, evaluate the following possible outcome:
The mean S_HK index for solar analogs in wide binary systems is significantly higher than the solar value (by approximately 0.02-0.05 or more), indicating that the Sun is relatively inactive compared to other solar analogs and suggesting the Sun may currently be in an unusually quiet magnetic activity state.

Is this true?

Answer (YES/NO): YES